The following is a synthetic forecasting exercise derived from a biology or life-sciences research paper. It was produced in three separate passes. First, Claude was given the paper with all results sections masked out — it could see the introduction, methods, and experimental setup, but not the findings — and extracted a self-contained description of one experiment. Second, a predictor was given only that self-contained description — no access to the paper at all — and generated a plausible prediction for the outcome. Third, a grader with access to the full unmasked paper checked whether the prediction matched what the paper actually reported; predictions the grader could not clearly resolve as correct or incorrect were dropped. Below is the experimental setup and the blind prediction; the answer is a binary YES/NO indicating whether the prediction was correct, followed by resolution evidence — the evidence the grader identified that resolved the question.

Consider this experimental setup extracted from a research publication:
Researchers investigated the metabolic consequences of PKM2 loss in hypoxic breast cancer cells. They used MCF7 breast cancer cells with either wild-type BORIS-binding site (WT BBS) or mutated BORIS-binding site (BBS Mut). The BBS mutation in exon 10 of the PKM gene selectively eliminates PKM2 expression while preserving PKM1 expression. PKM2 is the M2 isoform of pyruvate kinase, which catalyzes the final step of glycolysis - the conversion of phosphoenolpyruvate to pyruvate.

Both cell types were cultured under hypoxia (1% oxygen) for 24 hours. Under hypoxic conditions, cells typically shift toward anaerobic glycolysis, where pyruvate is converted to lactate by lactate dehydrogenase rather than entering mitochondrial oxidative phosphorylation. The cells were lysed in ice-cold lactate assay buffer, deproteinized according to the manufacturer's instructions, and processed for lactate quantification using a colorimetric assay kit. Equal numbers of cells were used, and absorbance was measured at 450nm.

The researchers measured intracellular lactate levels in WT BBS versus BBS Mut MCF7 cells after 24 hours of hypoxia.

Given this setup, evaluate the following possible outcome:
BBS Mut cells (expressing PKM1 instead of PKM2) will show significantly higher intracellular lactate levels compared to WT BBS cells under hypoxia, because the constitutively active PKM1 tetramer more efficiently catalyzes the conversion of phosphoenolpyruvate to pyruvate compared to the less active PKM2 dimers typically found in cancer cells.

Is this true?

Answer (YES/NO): NO